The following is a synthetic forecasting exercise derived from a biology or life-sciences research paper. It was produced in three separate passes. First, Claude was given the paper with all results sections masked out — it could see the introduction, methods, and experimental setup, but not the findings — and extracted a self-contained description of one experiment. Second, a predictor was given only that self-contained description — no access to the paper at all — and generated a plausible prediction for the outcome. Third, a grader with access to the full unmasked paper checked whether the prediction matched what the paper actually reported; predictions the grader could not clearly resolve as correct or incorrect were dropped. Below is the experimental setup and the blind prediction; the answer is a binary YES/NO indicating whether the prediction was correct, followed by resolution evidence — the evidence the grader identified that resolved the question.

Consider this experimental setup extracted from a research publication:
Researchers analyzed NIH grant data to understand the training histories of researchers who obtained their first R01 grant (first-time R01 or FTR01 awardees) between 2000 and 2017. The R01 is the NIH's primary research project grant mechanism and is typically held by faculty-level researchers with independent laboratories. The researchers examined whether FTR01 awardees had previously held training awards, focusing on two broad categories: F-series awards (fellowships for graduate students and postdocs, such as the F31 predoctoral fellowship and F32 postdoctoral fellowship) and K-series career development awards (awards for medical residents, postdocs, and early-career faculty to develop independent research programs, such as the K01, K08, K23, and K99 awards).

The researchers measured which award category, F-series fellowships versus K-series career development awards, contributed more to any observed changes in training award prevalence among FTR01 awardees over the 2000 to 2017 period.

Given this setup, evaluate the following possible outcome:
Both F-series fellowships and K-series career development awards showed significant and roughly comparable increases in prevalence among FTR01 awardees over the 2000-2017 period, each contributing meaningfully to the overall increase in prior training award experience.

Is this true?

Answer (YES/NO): NO